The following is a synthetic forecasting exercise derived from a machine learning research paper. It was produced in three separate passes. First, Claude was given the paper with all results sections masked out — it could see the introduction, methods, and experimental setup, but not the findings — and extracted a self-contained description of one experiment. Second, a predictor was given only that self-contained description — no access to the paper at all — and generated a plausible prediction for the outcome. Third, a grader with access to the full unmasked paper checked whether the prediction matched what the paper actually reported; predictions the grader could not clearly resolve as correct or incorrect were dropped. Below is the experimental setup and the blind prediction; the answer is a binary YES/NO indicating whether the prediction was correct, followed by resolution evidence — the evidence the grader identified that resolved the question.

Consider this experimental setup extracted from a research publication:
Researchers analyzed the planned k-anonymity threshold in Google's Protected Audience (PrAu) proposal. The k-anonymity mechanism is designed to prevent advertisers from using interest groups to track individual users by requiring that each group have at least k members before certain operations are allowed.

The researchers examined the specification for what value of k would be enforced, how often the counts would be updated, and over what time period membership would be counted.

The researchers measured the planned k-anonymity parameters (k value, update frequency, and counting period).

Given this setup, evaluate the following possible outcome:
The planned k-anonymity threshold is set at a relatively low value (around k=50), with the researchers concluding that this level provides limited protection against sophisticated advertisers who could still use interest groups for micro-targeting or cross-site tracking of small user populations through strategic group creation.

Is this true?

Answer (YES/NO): NO